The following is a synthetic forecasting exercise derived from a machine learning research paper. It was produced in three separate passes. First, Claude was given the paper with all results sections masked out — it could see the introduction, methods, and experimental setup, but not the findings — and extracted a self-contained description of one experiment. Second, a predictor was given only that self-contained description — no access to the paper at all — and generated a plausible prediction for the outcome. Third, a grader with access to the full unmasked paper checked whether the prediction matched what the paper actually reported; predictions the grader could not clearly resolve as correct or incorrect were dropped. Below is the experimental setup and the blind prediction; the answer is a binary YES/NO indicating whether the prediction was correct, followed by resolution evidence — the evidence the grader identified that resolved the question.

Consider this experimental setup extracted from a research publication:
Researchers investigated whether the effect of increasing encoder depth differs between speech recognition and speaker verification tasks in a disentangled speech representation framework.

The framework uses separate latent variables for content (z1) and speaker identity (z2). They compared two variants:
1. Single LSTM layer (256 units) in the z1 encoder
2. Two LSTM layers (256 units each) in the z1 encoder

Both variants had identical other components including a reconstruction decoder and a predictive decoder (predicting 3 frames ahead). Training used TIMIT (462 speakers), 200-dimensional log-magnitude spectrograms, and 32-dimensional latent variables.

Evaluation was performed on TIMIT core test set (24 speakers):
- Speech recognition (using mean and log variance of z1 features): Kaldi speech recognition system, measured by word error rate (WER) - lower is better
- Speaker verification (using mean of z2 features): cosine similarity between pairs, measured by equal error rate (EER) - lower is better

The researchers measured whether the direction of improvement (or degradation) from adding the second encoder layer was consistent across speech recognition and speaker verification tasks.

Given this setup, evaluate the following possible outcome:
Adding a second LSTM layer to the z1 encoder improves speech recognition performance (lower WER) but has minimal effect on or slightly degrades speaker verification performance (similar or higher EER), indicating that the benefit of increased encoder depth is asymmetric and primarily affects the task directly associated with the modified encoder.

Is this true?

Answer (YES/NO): NO